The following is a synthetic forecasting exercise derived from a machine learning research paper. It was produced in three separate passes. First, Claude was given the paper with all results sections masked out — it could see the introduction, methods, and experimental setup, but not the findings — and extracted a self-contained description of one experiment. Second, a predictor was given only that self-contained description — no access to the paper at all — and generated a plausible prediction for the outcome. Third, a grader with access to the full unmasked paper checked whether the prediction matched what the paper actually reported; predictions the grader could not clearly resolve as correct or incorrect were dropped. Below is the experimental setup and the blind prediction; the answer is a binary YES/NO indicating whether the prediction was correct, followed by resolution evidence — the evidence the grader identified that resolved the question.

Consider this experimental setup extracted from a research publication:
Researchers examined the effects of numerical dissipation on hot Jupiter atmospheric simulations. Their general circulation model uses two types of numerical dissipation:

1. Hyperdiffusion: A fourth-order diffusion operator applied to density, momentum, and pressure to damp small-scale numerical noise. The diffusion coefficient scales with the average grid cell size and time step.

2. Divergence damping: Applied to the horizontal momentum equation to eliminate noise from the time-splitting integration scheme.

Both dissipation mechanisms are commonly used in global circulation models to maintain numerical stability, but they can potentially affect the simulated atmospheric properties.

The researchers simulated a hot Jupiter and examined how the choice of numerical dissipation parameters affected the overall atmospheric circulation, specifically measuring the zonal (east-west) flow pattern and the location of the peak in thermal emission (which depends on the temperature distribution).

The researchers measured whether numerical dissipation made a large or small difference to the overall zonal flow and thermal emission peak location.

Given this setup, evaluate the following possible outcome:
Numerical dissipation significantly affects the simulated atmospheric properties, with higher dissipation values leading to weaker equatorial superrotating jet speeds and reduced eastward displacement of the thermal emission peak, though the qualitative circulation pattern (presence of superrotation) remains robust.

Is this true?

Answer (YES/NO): NO